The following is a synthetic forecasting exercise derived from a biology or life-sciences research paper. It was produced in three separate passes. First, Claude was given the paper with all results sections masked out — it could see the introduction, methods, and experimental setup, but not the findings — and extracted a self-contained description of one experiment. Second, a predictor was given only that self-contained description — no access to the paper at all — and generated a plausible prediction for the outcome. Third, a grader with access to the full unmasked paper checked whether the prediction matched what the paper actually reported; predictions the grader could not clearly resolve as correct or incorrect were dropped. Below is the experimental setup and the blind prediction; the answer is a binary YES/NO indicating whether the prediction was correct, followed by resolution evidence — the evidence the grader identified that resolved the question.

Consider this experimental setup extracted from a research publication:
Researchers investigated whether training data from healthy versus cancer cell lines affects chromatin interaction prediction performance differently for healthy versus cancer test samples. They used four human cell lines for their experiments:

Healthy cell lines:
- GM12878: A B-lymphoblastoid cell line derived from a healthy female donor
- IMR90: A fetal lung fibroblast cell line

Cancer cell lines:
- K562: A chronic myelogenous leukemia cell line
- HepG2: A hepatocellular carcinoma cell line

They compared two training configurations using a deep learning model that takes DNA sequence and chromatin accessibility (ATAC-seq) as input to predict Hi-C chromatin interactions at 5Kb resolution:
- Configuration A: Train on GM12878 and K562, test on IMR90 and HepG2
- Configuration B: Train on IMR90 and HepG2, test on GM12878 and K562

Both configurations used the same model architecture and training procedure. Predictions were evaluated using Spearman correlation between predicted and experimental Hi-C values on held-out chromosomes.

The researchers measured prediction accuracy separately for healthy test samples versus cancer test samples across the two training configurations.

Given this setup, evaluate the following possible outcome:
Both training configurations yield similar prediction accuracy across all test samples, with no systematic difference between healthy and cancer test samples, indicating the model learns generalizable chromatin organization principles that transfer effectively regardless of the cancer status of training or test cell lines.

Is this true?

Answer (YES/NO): YES